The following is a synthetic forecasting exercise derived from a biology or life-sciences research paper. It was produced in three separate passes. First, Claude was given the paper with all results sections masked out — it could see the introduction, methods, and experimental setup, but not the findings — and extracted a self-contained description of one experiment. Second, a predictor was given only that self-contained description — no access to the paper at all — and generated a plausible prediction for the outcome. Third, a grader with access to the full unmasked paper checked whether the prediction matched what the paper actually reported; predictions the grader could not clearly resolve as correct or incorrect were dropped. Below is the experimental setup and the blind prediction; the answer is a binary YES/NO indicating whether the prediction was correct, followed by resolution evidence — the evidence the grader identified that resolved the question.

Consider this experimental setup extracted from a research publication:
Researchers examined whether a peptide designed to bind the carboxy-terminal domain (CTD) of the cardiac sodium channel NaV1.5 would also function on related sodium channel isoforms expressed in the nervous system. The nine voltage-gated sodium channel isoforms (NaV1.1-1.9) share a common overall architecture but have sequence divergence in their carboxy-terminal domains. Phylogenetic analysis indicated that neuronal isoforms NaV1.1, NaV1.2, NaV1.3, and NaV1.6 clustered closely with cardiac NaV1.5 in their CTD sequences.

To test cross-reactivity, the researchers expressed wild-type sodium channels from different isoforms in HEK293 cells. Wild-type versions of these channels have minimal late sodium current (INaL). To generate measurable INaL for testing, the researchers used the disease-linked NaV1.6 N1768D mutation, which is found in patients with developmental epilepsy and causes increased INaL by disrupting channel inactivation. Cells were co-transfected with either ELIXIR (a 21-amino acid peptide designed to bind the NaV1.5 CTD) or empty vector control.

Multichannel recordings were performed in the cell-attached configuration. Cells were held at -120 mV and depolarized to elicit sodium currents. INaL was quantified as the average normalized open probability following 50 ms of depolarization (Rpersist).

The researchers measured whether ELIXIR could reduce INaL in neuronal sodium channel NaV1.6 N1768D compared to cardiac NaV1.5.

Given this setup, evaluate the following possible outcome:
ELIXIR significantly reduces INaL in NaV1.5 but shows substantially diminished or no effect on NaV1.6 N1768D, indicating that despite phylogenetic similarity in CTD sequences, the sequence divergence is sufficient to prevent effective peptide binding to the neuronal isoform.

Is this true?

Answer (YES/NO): NO